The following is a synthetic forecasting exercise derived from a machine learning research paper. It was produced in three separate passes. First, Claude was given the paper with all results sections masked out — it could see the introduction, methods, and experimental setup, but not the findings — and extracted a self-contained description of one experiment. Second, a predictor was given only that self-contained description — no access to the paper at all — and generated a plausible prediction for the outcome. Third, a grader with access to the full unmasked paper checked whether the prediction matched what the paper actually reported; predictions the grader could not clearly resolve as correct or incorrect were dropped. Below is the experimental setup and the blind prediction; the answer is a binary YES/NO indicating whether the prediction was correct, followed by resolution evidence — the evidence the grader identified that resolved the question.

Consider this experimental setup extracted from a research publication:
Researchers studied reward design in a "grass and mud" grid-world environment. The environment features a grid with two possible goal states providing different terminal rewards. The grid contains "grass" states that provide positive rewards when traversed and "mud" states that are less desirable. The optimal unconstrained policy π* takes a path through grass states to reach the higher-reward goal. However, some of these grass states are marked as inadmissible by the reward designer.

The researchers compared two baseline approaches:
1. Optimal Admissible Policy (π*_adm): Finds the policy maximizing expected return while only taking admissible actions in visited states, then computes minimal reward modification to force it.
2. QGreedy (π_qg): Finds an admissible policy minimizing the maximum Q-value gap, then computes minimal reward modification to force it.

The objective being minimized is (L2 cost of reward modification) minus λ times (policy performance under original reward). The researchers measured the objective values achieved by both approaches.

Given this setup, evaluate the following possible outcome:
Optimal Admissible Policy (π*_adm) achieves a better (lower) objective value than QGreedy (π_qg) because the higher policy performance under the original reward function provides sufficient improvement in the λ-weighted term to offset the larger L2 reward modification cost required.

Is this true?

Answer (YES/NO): YES